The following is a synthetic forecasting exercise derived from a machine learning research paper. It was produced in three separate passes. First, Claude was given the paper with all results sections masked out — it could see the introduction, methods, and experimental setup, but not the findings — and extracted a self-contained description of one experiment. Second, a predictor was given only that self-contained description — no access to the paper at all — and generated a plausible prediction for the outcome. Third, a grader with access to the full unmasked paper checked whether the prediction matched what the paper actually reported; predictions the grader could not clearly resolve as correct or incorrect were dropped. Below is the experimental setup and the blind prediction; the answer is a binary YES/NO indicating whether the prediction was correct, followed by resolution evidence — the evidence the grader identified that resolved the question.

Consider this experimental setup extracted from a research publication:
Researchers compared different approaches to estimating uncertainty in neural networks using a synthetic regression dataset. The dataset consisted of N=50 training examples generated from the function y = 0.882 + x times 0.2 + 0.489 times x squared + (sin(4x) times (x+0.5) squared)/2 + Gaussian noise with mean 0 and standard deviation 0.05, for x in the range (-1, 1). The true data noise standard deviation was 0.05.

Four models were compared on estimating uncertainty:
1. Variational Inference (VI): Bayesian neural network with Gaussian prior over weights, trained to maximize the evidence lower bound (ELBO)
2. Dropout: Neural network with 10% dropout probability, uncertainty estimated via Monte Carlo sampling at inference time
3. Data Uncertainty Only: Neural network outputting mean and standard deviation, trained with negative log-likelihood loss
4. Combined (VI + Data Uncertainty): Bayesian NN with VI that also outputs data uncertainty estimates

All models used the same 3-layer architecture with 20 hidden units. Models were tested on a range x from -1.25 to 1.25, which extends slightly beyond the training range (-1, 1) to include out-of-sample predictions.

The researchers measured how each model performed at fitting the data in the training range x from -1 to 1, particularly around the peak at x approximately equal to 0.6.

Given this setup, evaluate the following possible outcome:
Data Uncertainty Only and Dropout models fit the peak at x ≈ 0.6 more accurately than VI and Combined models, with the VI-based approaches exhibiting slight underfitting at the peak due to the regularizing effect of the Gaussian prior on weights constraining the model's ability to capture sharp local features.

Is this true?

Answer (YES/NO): NO